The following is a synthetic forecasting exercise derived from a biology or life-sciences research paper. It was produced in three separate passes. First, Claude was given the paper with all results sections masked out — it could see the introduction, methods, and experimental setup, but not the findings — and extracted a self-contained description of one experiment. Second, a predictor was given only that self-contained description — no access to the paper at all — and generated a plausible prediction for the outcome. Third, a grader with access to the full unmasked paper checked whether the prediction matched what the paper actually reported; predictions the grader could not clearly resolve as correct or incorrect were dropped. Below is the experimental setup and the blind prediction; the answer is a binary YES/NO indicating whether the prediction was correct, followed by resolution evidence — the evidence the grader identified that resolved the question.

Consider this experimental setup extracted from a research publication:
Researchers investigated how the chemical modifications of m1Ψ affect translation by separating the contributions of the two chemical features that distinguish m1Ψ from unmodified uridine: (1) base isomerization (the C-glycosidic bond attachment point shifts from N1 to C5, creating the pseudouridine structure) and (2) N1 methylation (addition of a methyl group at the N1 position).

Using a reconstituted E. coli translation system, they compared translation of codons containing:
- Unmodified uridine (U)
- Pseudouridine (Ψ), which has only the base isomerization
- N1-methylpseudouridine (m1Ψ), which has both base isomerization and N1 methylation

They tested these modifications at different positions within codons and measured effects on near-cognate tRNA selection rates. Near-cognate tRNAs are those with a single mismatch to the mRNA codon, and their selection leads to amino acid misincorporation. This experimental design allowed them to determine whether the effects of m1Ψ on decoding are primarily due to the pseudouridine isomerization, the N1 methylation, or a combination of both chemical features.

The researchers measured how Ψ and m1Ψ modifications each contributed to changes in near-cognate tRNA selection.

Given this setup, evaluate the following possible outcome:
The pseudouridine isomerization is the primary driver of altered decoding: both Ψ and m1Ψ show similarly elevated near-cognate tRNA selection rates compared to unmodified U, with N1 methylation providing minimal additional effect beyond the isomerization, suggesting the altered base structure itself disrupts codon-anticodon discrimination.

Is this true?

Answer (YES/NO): NO